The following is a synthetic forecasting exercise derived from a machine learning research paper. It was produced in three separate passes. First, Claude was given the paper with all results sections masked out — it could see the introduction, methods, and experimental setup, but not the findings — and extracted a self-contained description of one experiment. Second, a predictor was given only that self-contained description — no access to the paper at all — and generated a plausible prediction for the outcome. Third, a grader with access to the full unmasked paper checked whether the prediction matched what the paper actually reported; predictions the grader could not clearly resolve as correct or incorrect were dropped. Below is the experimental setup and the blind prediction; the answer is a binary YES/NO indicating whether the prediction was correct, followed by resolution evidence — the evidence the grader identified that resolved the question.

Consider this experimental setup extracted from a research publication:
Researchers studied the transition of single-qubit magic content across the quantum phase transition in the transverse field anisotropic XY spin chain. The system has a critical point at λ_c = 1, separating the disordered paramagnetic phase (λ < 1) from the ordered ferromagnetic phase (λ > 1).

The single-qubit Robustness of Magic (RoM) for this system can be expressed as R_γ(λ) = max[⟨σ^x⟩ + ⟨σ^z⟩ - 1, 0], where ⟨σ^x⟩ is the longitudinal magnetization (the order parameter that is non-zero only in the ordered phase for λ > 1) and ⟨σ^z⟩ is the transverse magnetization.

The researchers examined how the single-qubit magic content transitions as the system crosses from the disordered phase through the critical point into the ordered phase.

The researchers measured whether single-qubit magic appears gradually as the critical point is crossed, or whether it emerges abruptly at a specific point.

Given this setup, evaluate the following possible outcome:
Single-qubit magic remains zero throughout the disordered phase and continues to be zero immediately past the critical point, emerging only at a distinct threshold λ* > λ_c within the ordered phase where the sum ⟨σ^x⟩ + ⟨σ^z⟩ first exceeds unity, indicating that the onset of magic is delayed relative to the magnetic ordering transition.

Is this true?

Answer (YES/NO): YES